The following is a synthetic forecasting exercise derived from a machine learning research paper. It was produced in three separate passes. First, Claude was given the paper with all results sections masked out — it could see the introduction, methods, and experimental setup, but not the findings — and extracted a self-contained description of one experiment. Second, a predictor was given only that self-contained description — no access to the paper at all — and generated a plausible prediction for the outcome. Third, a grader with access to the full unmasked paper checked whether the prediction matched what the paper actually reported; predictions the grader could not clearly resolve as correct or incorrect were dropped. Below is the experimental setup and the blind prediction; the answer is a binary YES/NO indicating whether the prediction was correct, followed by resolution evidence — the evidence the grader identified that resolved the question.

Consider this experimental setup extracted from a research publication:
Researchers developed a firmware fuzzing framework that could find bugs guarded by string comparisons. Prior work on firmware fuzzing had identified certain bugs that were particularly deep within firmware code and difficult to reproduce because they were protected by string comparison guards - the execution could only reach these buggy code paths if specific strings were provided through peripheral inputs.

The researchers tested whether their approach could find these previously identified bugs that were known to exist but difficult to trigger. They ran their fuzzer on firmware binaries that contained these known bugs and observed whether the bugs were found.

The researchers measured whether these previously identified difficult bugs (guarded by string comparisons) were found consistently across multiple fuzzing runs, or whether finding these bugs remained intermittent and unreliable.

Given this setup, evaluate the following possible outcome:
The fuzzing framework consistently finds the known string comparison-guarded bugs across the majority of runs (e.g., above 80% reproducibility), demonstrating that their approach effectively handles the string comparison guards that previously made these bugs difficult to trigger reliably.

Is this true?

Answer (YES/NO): YES